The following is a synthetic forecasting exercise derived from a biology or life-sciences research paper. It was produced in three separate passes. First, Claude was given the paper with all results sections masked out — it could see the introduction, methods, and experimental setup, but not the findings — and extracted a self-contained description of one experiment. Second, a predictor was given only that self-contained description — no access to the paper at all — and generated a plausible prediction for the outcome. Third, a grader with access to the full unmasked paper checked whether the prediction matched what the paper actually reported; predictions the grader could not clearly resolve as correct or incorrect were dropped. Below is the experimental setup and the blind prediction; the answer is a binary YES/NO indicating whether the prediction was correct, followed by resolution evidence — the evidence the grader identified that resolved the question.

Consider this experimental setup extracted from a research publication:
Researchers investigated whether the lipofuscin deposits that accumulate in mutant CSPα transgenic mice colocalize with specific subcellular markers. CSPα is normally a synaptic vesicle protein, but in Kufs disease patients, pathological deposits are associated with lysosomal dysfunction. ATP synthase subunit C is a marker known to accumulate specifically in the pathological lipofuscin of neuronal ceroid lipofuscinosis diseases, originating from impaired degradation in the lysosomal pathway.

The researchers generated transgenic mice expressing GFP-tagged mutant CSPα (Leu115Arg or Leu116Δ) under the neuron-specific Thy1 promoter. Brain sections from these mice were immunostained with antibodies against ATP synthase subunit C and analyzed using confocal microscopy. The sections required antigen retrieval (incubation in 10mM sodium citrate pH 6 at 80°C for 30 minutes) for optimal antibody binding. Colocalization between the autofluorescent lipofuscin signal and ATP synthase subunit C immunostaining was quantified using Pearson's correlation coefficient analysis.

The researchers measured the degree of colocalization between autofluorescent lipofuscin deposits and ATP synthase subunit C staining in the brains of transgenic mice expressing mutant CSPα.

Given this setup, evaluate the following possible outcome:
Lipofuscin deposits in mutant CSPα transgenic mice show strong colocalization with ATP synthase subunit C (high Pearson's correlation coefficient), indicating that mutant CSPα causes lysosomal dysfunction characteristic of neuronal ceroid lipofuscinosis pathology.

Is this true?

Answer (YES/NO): YES